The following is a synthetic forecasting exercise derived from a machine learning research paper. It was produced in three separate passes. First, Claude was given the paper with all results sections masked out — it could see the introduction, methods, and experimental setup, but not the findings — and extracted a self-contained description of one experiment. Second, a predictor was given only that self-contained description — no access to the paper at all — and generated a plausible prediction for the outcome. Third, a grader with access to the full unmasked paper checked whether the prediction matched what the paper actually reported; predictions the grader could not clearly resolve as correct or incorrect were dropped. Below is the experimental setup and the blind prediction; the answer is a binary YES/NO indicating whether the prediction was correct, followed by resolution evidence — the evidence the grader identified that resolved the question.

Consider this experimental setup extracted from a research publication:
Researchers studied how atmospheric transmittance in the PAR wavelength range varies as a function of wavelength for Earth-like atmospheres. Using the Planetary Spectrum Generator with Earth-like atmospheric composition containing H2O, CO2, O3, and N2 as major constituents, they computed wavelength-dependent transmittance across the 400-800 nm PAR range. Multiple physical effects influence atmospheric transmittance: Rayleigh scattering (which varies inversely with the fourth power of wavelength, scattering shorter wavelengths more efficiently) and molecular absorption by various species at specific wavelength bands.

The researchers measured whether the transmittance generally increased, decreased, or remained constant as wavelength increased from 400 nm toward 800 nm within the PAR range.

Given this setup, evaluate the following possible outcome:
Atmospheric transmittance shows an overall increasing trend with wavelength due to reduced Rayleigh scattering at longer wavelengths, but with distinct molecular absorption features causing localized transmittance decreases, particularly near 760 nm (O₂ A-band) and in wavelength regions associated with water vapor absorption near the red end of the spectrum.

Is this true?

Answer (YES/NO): NO